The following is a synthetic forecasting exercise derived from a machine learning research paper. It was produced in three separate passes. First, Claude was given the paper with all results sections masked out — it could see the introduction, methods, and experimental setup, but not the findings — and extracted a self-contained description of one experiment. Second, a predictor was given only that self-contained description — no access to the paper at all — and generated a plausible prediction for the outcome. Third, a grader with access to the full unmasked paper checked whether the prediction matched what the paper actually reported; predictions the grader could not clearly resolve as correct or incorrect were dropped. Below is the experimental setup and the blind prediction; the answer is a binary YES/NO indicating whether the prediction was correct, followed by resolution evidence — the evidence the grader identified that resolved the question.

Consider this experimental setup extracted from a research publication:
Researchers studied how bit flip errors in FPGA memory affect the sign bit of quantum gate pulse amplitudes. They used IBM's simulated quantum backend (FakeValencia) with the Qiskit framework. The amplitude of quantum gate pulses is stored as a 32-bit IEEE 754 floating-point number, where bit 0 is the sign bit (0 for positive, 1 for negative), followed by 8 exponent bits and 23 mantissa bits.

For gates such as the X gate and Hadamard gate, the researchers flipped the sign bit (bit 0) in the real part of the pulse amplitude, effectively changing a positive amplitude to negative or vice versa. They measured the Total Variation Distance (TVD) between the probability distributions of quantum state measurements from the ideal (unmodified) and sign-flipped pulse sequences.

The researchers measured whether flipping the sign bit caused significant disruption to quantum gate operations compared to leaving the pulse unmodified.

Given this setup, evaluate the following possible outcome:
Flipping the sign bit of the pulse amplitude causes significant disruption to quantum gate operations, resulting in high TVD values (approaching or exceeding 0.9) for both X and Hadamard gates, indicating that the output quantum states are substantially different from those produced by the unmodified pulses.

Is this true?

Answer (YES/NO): NO